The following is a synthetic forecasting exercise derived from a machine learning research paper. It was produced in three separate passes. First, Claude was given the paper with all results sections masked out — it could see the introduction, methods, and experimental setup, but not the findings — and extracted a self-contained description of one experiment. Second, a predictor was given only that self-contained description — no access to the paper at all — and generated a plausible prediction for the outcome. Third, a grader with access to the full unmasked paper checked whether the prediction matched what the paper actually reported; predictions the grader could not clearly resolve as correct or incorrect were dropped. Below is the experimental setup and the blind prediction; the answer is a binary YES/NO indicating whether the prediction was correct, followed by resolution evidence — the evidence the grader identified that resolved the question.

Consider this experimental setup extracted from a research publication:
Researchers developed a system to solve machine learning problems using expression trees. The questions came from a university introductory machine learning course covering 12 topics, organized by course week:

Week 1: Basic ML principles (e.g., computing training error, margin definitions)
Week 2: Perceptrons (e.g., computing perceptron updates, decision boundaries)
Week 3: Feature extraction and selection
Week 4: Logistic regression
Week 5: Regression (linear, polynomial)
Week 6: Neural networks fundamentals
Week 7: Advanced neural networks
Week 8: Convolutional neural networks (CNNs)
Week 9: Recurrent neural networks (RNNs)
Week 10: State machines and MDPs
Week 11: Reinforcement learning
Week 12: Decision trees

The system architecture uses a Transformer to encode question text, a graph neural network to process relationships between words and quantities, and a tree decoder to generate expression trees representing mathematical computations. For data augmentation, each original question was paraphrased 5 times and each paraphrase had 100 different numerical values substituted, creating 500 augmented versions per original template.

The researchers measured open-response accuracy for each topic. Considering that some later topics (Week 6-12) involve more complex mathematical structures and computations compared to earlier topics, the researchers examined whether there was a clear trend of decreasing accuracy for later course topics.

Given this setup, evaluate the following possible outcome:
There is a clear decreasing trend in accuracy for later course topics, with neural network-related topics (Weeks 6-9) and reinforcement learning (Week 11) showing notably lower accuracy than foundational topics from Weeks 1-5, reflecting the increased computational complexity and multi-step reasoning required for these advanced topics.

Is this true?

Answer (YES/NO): NO